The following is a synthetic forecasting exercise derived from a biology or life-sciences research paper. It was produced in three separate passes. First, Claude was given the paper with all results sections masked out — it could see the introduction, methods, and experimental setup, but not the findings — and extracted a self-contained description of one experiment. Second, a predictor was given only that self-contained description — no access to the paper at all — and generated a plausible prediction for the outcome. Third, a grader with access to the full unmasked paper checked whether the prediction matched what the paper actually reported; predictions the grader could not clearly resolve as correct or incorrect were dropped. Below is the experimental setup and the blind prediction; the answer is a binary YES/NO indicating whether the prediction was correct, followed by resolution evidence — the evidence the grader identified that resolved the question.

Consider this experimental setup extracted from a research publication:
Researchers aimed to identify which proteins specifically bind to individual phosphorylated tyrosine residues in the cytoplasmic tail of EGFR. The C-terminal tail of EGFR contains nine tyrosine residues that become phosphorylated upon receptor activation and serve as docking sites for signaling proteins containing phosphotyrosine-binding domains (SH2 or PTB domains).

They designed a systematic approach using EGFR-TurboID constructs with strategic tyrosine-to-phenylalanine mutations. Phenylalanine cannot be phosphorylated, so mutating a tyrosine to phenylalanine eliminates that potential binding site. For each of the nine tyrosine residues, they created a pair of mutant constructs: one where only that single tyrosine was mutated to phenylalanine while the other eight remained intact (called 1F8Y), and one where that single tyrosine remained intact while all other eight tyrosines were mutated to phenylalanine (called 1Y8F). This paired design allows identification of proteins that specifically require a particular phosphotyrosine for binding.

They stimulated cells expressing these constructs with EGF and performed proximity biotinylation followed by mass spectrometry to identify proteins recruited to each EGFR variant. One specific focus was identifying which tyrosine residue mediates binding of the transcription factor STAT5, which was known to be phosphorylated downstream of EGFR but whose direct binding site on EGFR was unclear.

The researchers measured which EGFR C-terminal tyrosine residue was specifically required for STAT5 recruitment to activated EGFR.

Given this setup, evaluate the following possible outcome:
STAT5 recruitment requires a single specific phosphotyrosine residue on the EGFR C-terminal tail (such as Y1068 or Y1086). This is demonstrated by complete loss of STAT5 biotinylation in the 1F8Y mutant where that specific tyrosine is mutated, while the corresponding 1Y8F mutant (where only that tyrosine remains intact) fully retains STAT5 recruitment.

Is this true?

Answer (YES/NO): YES